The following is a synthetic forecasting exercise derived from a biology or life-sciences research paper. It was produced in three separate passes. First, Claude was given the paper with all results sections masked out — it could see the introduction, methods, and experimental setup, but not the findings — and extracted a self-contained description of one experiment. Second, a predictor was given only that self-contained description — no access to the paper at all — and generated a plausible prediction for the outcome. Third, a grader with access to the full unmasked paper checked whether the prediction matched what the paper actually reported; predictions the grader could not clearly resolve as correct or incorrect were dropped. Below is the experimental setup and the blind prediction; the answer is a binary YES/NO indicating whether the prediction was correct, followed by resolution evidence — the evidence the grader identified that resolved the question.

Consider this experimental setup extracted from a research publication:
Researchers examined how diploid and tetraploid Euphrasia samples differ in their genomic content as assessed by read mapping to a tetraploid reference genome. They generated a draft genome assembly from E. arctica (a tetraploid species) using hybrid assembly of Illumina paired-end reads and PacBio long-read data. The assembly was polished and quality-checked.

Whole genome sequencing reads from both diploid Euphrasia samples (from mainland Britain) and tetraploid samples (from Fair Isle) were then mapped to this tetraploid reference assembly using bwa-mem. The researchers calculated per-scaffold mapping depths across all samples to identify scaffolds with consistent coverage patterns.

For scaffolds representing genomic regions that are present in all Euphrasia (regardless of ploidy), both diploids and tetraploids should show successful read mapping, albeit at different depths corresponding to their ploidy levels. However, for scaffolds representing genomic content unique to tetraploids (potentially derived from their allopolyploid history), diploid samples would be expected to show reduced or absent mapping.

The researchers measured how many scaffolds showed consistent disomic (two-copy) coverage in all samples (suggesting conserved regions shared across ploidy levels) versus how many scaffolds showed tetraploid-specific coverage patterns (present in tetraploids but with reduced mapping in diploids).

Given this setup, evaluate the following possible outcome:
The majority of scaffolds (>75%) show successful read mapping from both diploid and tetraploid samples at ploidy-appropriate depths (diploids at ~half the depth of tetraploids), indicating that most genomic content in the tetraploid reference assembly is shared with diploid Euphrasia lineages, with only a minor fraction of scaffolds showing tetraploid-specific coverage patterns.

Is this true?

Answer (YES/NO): NO